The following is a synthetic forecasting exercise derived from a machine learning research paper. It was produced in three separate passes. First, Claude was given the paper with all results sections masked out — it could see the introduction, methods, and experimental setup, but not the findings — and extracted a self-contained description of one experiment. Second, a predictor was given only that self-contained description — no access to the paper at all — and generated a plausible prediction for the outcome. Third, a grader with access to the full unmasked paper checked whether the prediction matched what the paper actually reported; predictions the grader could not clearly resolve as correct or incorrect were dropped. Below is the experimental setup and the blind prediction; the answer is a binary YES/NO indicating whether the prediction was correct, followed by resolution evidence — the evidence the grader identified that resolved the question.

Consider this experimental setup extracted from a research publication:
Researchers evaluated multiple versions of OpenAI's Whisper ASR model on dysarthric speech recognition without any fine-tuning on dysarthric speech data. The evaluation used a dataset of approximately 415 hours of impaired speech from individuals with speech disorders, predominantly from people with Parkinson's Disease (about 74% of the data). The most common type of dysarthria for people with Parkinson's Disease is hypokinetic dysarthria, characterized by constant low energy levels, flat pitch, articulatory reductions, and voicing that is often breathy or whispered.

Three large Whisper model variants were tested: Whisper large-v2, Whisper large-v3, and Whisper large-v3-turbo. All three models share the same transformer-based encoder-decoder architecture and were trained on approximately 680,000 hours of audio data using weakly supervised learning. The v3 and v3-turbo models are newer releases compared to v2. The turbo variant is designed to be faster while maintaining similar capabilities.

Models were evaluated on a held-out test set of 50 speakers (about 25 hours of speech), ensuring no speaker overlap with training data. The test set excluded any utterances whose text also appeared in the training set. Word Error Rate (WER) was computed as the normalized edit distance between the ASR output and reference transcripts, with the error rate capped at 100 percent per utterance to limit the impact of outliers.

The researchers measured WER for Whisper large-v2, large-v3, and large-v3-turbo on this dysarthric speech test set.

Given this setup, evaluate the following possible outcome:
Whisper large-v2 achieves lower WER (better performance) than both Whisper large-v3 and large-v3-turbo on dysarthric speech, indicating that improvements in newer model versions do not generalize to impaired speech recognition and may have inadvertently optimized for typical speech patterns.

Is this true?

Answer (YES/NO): YES